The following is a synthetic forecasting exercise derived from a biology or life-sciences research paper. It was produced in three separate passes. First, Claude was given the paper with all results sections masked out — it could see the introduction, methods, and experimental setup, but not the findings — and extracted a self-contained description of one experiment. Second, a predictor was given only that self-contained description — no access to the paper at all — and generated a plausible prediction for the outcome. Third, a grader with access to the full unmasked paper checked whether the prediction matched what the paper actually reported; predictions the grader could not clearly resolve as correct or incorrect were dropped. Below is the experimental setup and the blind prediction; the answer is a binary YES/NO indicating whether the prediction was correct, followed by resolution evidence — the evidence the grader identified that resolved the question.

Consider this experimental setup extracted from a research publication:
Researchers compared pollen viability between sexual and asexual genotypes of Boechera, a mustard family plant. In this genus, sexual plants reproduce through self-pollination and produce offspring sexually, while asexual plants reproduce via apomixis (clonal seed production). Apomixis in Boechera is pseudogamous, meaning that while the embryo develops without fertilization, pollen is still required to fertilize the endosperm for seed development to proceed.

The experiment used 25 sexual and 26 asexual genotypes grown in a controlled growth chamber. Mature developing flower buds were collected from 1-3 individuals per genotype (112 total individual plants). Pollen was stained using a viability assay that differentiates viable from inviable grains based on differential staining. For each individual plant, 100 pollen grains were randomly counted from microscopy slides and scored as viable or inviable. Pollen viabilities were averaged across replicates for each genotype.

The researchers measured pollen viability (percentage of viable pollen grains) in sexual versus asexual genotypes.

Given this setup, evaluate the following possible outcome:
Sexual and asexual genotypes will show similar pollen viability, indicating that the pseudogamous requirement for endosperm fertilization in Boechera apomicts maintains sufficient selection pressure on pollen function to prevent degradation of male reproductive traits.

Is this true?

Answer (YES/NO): YES